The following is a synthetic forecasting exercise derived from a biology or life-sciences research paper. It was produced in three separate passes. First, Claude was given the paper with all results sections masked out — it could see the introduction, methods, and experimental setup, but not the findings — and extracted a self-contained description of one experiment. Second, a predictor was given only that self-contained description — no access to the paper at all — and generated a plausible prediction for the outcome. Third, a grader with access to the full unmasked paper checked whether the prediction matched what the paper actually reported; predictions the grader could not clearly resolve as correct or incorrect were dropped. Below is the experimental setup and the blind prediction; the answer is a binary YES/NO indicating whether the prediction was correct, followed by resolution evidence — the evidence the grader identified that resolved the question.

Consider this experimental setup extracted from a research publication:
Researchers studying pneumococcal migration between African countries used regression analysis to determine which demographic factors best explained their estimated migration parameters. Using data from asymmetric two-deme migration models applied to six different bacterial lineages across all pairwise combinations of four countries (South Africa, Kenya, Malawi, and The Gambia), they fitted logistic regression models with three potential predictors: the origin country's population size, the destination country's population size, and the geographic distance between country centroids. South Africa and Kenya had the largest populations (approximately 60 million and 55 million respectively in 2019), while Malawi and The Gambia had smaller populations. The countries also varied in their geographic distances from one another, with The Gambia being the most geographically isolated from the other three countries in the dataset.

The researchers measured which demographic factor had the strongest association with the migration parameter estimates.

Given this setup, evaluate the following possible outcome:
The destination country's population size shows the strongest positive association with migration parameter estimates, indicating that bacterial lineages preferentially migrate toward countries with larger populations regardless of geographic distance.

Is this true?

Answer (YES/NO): NO